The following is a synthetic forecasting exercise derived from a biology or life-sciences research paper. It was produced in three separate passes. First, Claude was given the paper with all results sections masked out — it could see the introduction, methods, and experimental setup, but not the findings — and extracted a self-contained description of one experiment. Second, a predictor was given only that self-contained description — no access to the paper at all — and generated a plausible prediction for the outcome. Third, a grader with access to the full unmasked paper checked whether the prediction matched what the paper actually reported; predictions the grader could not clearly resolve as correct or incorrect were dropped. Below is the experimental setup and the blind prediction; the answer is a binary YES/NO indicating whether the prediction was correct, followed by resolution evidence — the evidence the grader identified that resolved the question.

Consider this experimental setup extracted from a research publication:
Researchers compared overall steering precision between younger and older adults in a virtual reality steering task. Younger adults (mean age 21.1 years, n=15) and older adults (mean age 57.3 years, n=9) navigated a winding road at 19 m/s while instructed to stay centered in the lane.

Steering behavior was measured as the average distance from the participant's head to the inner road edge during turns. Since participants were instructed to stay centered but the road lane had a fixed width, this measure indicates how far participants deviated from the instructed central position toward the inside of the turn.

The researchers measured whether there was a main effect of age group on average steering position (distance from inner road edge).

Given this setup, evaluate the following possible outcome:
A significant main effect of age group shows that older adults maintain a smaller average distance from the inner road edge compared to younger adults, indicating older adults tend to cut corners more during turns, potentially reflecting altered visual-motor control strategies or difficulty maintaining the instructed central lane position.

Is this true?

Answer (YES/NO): YES